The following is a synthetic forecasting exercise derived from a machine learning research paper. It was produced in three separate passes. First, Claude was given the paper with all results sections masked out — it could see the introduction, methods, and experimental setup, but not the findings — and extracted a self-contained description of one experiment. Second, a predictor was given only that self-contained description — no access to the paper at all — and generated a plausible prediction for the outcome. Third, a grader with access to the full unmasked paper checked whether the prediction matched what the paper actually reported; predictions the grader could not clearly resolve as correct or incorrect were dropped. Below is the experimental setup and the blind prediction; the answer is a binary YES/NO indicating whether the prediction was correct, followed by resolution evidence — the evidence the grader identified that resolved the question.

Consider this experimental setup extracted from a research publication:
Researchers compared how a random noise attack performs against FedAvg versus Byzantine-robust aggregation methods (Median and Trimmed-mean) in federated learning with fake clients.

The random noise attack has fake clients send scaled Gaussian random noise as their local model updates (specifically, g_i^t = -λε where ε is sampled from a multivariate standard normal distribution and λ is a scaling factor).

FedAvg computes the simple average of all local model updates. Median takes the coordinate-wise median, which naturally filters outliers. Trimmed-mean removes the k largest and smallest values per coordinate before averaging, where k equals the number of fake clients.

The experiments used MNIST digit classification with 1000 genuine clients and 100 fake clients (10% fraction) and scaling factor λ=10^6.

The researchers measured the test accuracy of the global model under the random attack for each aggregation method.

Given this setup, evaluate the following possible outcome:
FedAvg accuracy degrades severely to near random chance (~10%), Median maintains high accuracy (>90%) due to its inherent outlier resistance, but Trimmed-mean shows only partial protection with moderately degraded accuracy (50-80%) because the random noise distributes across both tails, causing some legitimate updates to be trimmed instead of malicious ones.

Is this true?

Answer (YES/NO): NO